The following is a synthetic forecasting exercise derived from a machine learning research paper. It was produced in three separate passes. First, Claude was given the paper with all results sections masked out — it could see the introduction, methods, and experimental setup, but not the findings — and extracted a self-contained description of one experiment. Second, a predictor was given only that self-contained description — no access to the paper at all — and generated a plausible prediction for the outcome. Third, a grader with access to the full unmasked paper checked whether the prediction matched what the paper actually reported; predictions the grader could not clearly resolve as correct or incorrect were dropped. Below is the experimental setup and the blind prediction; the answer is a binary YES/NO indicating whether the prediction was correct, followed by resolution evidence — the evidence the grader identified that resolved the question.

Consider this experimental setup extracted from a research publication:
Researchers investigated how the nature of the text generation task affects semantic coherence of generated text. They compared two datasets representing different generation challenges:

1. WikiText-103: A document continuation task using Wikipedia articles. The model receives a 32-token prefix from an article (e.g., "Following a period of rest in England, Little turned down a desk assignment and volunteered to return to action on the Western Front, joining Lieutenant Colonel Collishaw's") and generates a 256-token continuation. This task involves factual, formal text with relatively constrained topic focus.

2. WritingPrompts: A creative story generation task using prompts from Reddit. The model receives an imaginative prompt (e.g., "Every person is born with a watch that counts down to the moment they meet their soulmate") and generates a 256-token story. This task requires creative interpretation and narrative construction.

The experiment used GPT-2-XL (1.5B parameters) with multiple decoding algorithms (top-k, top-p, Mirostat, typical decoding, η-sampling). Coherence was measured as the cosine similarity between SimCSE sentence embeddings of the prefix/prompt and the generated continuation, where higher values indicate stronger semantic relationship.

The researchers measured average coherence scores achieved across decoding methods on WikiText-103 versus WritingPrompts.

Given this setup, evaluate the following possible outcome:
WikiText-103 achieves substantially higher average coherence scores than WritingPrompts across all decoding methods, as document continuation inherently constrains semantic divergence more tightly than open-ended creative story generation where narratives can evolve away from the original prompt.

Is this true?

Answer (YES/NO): YES